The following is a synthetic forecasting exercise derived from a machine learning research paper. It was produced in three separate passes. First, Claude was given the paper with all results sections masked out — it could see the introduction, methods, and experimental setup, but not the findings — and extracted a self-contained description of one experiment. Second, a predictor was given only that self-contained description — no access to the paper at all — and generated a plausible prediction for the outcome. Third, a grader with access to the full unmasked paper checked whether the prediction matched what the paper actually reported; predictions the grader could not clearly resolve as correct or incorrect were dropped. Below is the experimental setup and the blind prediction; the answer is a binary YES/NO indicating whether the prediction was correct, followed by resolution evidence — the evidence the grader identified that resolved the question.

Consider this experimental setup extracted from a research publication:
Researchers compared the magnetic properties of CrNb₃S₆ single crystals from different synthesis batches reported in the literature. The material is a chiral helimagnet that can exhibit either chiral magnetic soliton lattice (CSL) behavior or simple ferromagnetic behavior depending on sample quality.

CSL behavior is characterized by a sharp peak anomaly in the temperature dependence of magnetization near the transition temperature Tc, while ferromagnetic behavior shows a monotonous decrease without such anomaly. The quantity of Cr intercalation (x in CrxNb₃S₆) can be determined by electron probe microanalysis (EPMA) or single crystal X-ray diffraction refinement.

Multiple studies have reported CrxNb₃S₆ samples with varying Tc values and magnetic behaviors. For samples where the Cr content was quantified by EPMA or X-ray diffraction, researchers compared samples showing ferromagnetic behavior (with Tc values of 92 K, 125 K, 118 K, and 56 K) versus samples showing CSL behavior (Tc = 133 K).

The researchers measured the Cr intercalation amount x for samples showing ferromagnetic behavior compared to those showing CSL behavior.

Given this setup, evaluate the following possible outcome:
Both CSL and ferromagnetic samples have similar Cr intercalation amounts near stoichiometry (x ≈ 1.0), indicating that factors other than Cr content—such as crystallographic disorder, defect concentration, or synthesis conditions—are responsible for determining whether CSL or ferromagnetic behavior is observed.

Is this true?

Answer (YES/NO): NO